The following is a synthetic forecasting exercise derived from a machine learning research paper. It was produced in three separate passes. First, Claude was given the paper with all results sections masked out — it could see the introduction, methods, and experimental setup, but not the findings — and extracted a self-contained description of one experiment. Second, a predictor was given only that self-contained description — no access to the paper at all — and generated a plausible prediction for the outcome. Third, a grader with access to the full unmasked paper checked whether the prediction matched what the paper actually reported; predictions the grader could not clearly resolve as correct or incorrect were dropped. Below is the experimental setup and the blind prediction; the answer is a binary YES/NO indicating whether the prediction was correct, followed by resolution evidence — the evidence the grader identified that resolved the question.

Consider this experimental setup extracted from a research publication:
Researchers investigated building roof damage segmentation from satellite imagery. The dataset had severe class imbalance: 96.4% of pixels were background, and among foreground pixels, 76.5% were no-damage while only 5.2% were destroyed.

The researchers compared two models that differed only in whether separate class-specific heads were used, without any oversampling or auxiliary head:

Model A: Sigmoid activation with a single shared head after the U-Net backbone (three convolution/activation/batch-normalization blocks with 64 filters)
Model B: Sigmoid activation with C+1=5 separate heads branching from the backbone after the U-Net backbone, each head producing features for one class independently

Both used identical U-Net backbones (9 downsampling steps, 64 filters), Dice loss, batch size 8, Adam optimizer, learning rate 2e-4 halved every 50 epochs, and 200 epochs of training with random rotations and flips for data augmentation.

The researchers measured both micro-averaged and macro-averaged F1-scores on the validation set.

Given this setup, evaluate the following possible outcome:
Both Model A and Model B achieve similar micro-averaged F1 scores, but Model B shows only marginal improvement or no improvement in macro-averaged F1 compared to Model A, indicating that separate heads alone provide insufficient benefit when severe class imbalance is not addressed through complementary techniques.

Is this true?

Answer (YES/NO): NO